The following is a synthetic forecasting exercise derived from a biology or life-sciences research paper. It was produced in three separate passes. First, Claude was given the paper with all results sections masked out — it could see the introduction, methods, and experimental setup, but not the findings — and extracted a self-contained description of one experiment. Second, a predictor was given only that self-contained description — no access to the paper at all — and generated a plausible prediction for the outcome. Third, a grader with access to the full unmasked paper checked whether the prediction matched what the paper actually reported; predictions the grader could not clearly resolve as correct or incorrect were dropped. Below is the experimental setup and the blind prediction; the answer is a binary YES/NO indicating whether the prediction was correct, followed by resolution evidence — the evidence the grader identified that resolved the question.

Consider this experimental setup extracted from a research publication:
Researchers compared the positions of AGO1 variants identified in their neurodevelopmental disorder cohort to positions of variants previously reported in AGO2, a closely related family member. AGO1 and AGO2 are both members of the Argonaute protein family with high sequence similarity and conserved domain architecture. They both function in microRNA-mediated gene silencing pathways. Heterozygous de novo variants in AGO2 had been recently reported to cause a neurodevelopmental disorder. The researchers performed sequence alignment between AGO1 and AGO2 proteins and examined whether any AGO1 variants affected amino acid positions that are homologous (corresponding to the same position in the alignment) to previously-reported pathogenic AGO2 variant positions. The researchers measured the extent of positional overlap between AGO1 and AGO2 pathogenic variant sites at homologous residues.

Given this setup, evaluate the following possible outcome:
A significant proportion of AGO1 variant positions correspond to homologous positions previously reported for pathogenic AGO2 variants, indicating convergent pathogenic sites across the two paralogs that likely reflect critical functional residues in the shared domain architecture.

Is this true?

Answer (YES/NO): YES